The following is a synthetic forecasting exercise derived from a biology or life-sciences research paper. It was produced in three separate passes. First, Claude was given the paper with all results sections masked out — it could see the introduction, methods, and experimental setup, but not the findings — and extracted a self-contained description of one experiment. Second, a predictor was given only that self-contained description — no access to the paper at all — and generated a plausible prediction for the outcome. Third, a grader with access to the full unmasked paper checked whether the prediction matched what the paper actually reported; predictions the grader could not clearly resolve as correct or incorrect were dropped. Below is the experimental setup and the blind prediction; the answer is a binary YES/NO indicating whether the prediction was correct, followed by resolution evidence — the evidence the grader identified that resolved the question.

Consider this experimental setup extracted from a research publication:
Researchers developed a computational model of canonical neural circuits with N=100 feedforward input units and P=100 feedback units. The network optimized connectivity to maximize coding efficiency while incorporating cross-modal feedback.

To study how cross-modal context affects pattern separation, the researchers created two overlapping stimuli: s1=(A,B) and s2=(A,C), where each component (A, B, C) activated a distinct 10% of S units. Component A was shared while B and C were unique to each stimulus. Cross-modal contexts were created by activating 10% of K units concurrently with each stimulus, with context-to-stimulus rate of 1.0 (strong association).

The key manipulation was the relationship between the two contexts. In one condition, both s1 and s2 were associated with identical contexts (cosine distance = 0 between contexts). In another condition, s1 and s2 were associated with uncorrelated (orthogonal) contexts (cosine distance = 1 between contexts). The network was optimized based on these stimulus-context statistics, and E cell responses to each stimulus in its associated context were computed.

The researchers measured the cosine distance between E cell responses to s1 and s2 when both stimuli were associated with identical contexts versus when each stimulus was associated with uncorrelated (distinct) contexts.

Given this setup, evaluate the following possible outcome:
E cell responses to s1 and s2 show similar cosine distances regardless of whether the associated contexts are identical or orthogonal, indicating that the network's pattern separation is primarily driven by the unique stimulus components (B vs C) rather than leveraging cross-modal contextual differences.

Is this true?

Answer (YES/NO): NO